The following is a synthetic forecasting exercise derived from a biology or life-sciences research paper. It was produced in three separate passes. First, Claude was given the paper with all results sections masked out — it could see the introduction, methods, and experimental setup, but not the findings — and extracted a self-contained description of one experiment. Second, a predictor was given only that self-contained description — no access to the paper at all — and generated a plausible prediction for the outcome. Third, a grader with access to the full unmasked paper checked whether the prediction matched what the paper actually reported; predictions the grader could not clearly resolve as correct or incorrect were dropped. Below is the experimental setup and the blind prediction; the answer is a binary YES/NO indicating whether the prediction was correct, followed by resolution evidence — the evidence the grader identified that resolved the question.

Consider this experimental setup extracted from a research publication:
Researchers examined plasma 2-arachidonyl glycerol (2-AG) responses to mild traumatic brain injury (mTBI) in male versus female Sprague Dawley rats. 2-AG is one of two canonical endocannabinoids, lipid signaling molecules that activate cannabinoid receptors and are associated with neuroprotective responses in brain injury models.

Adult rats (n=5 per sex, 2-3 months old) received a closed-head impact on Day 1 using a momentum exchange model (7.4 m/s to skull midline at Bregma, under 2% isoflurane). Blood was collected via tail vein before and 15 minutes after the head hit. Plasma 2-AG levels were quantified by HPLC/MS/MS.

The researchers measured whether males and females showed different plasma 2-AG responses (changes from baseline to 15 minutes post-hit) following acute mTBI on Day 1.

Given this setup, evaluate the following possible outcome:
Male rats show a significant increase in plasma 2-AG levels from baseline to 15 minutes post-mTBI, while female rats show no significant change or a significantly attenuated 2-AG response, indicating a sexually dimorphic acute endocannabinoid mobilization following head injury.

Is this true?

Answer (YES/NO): NO